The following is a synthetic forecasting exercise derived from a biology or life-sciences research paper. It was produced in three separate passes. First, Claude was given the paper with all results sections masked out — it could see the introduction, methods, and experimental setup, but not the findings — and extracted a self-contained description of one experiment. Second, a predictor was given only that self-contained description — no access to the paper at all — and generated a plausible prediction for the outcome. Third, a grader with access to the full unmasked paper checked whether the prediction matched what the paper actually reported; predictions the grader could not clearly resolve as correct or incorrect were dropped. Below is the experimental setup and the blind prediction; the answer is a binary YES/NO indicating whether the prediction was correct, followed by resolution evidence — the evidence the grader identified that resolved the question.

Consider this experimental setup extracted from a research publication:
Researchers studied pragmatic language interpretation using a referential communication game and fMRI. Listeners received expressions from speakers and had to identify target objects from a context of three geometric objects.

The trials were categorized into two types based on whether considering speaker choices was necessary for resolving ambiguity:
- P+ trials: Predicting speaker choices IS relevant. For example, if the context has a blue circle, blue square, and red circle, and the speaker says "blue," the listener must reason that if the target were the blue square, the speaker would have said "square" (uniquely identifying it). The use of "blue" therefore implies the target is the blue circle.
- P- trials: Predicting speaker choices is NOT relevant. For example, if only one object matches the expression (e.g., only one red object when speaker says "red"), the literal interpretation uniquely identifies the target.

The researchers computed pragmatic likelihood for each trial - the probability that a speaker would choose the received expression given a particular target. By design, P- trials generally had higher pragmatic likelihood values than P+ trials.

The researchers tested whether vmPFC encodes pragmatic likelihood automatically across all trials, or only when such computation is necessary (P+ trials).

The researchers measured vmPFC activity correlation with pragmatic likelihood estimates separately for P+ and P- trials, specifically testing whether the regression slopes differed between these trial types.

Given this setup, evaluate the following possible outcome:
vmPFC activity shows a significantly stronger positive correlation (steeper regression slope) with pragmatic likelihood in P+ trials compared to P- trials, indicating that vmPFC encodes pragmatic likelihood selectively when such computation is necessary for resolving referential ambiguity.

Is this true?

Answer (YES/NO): NO